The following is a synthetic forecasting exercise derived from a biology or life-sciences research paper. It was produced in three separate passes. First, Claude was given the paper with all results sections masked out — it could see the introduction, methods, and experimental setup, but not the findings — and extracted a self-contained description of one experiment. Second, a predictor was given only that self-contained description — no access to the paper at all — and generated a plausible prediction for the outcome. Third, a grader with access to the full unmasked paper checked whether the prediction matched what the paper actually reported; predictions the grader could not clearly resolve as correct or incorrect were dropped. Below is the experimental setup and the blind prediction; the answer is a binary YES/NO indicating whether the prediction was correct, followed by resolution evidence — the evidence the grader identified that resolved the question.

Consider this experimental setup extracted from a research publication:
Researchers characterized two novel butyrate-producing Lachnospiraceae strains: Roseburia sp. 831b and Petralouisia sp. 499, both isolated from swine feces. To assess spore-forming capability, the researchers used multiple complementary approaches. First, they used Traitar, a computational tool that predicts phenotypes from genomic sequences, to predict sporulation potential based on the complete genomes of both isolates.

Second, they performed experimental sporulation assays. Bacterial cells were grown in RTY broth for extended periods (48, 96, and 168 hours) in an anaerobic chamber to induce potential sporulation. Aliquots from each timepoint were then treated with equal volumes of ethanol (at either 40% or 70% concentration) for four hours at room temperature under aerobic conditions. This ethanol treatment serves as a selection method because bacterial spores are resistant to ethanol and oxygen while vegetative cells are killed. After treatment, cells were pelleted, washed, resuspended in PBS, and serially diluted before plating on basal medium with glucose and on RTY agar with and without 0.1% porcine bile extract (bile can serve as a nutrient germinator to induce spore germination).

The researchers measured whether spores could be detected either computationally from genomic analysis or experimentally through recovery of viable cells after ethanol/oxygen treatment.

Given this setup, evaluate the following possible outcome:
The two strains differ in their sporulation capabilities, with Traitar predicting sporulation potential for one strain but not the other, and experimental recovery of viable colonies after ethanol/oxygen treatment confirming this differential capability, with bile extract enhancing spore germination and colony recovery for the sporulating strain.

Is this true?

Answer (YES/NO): NO